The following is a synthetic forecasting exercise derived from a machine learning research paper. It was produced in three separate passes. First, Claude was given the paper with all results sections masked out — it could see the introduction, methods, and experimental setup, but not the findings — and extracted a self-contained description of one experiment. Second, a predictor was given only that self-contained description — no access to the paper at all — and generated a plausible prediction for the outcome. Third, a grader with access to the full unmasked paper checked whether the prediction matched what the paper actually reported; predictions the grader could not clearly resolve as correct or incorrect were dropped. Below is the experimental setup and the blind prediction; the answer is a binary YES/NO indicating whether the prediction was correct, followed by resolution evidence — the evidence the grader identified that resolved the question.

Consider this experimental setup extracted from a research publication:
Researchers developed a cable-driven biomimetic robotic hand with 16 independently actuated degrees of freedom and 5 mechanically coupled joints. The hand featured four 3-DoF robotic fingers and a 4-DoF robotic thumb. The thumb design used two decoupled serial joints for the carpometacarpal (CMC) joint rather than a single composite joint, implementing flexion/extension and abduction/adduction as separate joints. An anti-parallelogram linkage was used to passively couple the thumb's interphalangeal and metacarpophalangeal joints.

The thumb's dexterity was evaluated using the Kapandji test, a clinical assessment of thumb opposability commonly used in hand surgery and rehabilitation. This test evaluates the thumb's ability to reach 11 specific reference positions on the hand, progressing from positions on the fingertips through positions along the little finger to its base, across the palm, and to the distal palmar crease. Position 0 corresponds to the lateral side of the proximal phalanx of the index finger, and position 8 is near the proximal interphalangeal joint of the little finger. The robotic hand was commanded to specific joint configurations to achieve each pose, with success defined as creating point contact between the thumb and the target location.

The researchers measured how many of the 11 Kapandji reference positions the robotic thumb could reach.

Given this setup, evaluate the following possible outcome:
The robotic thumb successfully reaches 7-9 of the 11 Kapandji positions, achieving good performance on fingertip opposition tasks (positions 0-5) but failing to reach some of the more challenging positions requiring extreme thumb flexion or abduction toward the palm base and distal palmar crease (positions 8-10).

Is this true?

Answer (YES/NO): NO